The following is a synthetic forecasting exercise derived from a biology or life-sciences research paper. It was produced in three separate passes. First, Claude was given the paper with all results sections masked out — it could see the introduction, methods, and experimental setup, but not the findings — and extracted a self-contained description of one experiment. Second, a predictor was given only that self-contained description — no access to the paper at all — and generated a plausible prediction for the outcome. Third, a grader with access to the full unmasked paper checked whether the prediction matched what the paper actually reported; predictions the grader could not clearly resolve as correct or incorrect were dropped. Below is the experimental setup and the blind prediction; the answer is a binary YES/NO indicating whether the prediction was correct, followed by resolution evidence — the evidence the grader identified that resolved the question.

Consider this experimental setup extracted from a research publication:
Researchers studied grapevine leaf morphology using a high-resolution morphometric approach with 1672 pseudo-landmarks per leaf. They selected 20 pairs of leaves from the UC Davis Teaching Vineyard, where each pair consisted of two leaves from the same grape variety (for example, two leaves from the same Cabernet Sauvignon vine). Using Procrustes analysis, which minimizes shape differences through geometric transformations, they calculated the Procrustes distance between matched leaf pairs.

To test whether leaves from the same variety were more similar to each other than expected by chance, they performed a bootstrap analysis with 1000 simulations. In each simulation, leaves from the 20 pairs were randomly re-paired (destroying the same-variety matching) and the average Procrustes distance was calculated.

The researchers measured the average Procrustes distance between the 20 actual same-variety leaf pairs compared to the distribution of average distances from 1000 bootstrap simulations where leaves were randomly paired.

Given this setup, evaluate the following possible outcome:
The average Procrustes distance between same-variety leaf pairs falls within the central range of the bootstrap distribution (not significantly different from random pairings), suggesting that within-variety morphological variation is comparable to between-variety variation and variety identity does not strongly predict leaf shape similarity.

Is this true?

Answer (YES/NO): NO